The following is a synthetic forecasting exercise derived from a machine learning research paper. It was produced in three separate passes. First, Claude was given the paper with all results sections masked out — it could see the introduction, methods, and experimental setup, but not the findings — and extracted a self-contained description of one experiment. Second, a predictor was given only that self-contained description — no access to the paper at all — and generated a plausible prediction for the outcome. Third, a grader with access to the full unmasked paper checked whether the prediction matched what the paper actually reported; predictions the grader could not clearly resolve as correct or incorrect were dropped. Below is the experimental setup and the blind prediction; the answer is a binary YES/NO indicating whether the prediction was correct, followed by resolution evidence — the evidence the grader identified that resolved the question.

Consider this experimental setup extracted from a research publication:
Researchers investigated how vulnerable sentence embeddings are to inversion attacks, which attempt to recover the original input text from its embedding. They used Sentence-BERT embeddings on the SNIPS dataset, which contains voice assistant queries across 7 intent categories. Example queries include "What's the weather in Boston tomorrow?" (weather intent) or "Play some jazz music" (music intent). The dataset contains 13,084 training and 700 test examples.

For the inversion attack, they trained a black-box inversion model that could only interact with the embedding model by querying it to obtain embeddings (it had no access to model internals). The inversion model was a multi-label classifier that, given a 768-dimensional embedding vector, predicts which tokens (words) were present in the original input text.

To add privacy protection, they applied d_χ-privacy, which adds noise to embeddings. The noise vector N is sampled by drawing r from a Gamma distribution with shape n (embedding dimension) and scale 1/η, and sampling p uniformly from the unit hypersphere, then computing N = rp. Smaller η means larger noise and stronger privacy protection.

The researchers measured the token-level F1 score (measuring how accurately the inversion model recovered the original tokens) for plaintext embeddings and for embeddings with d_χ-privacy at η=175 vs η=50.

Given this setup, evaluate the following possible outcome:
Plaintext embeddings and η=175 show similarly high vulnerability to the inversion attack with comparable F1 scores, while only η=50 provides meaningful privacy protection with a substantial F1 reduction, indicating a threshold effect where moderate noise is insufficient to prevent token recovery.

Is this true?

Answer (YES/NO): YES